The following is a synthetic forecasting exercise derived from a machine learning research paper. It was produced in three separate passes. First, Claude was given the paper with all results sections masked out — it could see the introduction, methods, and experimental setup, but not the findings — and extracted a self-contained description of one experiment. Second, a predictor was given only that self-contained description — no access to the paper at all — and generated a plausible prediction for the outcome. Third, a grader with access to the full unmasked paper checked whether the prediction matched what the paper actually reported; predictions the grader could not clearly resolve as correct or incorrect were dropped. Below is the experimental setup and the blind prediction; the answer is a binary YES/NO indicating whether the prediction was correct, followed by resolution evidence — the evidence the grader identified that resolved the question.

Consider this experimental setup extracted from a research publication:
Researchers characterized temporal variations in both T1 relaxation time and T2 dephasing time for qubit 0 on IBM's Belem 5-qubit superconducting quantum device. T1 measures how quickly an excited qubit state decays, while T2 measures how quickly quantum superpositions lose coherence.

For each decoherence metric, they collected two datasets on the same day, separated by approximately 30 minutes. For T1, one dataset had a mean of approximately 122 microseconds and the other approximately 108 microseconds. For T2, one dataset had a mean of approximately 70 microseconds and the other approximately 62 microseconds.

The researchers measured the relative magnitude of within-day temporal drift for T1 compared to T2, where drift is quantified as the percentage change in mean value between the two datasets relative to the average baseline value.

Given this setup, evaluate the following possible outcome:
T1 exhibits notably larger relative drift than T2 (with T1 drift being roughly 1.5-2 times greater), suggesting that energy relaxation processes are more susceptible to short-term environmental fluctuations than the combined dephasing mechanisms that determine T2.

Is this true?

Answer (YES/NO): NO